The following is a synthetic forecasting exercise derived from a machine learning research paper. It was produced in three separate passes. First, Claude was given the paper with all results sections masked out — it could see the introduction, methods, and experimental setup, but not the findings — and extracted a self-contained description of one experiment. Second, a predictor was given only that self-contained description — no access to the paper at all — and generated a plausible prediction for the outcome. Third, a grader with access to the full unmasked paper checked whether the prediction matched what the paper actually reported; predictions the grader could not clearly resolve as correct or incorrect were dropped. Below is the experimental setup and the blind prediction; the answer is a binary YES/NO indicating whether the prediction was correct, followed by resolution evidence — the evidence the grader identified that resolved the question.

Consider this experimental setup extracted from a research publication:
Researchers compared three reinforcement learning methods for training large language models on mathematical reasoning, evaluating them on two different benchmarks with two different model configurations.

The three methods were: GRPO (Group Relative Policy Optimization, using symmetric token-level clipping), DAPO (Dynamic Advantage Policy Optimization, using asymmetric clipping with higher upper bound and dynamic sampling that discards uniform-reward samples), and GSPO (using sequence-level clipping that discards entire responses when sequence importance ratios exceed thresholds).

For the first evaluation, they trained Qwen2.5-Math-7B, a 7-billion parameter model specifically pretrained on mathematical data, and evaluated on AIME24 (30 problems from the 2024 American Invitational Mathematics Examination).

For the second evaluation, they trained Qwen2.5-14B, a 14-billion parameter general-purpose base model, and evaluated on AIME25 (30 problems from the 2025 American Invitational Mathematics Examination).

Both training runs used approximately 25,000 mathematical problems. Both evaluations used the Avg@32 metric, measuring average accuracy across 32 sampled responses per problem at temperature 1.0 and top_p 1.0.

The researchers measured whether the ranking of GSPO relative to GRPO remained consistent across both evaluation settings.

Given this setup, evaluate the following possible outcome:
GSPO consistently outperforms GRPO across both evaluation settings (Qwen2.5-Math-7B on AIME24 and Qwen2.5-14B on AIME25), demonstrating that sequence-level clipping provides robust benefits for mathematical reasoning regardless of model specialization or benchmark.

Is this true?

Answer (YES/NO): NO